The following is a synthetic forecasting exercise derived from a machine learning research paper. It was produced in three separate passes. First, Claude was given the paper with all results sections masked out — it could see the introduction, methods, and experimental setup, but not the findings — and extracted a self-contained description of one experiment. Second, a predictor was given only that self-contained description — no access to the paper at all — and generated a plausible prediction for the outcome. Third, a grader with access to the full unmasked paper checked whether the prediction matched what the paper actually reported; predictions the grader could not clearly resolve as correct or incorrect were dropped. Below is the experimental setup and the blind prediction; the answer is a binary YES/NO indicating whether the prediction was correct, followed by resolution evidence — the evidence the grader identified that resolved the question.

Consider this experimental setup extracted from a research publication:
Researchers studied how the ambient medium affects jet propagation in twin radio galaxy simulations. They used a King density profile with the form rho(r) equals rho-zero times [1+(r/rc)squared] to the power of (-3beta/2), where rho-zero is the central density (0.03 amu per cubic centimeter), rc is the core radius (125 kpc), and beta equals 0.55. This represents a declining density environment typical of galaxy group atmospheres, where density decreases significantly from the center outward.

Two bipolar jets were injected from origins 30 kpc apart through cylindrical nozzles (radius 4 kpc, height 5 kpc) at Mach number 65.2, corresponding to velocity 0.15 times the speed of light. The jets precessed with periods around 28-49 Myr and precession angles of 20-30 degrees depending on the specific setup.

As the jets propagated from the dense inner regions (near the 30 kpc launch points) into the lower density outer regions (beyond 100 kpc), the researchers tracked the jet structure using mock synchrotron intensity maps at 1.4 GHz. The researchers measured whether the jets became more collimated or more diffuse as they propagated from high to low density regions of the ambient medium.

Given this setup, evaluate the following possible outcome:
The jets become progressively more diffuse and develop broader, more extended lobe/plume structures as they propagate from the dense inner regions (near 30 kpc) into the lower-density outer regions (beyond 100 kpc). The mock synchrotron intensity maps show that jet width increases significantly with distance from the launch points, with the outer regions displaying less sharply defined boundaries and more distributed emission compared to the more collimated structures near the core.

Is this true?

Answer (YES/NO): YES